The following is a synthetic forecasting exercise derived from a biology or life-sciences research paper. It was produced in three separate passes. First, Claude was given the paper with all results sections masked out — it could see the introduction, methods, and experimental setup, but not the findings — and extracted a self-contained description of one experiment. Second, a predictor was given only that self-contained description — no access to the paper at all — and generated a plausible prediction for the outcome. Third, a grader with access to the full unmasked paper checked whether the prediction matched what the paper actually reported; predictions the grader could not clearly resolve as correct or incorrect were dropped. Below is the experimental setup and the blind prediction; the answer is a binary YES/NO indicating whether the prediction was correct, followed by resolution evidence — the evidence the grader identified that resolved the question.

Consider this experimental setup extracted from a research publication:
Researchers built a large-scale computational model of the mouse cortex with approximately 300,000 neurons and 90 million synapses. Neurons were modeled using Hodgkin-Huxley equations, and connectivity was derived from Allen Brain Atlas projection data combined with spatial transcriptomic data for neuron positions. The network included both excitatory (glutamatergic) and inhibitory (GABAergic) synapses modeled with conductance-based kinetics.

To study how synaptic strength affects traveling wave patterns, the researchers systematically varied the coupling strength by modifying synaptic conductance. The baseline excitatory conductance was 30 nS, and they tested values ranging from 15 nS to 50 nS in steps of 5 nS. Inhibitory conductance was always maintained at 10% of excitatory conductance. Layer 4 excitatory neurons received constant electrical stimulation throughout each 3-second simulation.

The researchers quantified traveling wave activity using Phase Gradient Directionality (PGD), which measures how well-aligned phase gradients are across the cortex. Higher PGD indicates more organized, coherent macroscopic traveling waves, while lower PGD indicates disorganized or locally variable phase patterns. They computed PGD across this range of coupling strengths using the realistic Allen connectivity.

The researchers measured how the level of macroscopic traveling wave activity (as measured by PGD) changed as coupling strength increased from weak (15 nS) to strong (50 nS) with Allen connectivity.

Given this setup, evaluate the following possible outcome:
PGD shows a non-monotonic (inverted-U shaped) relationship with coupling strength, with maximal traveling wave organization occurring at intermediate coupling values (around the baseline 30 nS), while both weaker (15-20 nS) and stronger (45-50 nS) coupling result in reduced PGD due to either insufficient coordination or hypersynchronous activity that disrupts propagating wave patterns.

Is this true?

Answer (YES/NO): NO